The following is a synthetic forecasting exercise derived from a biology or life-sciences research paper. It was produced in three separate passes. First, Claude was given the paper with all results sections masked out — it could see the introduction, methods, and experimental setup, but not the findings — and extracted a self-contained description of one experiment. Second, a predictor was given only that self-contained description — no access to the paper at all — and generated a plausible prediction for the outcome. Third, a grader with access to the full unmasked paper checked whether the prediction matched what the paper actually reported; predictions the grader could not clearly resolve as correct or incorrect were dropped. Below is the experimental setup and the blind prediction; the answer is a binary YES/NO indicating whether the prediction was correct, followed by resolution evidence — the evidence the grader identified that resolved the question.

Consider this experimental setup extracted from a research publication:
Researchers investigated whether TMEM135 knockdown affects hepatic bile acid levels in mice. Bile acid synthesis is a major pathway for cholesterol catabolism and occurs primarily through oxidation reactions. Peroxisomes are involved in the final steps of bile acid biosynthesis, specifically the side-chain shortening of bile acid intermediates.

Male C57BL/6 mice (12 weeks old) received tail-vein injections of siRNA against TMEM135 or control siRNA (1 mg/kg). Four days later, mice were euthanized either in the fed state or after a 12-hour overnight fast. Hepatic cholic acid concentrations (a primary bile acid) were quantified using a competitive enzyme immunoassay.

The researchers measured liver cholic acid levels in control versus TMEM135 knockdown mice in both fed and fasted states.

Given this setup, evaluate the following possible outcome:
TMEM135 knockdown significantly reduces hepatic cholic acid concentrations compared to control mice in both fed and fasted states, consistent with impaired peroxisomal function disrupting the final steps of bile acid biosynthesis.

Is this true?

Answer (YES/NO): NO